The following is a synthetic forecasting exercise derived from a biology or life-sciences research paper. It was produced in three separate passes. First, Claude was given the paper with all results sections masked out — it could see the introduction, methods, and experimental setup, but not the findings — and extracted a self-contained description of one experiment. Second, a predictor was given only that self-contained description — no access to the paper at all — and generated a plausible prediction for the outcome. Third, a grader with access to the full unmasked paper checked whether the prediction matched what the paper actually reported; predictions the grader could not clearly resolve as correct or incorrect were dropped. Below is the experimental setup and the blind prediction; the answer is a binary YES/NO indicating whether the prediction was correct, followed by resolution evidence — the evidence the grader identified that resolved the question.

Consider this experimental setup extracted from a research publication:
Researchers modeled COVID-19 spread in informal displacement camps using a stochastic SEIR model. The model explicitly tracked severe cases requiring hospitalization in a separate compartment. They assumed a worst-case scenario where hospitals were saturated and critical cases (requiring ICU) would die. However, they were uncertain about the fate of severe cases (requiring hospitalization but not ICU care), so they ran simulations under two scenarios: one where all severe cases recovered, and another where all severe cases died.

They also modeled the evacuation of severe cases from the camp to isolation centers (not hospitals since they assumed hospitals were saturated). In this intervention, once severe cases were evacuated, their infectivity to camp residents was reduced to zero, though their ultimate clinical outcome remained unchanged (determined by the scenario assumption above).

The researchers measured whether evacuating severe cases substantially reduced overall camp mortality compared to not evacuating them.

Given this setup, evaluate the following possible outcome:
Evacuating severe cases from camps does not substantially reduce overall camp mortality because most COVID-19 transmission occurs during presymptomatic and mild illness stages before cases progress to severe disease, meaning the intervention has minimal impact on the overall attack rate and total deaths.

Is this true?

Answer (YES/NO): YES